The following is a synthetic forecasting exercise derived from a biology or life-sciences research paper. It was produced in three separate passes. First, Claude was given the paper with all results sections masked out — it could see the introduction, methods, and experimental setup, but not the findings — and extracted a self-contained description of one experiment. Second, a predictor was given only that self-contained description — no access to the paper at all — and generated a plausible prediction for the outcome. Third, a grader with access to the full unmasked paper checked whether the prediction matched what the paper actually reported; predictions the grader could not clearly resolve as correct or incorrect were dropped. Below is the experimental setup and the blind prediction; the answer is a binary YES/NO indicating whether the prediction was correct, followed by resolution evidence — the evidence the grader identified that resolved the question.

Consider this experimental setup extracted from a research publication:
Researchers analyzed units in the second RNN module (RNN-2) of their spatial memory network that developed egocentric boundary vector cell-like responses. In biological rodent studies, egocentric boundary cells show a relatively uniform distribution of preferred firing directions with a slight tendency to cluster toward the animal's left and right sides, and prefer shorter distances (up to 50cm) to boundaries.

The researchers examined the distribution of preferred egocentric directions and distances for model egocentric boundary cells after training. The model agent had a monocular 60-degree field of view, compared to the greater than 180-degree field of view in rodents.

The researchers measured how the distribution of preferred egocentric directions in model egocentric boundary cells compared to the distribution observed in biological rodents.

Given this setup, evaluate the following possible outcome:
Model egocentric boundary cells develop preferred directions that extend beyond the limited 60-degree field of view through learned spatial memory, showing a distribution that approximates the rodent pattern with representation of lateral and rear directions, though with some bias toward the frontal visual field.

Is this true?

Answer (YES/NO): NO